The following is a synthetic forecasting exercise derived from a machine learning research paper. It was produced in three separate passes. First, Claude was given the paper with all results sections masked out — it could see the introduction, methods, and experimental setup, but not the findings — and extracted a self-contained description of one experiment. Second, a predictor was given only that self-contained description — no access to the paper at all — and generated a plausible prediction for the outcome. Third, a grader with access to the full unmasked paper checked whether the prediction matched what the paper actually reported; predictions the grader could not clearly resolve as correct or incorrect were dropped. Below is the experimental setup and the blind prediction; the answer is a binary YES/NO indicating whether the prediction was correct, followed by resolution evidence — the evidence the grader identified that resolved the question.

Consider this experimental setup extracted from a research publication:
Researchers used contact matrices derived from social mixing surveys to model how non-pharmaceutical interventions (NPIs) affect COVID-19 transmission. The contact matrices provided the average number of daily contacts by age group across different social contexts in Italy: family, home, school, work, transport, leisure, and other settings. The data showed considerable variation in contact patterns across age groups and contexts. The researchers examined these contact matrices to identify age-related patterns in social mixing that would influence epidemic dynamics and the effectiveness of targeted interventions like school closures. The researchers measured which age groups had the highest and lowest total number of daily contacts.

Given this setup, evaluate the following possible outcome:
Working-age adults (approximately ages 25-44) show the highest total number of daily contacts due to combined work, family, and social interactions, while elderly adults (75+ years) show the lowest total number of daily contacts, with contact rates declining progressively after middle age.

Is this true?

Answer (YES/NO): NO